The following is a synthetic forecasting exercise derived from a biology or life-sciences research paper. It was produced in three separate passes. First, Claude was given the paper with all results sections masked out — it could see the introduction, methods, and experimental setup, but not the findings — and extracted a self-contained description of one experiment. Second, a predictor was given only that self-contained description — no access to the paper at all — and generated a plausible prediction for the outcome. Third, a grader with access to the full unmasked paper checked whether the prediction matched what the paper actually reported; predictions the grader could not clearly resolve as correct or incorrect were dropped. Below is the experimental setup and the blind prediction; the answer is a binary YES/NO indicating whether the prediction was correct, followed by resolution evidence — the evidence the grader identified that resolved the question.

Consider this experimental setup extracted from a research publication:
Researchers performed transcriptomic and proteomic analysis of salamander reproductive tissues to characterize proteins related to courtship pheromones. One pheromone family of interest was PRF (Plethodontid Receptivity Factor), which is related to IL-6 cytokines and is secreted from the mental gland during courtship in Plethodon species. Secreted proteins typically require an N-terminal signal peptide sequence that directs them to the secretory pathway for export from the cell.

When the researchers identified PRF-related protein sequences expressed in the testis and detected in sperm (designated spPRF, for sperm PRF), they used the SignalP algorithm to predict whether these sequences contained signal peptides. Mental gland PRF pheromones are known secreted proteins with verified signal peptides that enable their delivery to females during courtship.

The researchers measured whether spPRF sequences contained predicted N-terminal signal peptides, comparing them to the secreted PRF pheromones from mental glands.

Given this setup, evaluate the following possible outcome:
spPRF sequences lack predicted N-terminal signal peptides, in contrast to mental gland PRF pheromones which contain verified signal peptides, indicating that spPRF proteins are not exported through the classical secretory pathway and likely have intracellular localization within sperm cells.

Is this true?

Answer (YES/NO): YES